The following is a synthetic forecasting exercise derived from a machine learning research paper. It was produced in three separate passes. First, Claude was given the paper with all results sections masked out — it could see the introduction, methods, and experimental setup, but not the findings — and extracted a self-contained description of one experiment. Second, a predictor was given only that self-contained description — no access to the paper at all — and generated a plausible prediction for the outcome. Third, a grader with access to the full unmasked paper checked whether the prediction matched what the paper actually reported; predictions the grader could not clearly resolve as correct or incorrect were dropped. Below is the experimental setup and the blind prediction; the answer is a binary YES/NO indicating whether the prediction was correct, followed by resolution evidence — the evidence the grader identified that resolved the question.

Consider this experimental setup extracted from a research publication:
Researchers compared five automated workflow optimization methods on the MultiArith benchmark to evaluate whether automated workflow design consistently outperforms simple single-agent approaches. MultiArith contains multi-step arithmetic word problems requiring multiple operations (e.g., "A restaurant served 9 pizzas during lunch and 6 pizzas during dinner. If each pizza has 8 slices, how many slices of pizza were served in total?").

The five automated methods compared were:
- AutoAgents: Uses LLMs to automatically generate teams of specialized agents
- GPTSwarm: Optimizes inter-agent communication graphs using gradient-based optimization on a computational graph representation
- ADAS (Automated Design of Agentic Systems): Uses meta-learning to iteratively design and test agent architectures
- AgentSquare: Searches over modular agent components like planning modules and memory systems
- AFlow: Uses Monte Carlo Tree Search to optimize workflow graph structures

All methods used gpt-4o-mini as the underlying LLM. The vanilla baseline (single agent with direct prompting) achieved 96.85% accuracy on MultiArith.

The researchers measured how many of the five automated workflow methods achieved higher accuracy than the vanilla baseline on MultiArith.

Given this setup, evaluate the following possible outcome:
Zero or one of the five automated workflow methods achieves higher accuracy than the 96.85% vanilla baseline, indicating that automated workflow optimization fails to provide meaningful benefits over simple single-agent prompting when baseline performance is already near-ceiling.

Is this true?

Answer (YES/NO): YES